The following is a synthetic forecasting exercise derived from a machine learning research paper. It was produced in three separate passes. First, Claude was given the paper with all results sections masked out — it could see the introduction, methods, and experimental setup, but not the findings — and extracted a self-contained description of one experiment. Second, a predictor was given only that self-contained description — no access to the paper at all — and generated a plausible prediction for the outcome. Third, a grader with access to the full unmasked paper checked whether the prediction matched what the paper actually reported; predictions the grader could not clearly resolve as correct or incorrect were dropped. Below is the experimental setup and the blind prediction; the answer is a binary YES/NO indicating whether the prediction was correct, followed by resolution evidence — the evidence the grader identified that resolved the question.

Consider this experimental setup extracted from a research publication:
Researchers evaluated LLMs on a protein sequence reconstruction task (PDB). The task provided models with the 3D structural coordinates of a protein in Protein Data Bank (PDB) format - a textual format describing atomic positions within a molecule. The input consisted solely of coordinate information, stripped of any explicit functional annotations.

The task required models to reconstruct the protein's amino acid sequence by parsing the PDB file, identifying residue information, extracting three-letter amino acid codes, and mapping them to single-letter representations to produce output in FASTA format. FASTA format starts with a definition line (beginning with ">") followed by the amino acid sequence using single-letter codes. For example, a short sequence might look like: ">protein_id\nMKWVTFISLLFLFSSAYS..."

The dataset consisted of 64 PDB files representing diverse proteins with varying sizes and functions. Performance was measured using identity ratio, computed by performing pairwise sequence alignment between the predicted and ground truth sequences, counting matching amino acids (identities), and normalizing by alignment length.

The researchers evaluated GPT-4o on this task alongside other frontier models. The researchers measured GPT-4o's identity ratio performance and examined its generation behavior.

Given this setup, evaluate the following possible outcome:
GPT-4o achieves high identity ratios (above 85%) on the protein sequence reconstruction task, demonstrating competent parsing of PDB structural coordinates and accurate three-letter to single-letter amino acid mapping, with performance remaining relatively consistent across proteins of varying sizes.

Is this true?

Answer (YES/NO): NO